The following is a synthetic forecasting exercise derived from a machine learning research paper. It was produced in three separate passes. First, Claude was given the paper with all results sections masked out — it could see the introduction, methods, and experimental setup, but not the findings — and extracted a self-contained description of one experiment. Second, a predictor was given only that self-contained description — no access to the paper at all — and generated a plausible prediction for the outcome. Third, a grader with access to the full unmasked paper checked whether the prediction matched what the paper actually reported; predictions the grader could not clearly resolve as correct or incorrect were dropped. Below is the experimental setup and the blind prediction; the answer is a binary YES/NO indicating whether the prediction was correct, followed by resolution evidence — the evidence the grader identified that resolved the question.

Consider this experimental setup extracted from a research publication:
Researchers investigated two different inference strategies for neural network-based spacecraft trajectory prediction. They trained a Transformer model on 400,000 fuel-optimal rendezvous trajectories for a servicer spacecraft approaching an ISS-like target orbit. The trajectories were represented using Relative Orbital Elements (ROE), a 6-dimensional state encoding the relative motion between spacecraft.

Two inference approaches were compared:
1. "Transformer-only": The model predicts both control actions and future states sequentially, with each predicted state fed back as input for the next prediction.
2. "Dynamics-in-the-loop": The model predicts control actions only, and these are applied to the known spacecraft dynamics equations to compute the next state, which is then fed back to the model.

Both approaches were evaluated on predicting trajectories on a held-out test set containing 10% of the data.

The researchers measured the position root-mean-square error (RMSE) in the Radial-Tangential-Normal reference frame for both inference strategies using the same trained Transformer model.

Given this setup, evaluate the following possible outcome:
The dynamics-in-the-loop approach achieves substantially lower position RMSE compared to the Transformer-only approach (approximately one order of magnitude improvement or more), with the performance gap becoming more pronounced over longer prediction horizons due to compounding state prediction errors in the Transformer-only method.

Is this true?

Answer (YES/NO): NO